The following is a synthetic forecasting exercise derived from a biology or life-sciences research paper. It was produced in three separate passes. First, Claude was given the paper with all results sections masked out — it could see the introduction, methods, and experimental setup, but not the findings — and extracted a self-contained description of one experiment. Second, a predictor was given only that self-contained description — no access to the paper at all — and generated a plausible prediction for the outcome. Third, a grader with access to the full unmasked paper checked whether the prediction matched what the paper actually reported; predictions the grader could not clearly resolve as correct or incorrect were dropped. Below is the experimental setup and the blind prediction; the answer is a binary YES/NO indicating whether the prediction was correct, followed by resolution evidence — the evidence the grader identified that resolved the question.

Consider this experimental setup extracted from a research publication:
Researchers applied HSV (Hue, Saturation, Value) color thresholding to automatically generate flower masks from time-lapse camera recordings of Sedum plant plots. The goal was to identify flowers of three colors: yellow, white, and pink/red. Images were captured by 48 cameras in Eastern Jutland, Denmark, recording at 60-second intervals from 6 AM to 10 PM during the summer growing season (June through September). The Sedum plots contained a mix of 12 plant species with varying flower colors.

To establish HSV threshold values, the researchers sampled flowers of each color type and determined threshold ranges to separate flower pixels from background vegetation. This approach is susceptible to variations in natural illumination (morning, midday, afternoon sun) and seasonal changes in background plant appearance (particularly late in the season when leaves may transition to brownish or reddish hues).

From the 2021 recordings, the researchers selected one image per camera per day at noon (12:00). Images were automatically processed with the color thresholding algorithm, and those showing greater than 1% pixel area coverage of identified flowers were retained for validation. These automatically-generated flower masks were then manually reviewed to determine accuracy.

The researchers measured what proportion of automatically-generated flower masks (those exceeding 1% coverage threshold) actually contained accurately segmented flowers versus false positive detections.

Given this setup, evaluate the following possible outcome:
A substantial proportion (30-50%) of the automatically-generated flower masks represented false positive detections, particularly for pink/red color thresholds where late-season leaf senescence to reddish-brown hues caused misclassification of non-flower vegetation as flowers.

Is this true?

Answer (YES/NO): NO